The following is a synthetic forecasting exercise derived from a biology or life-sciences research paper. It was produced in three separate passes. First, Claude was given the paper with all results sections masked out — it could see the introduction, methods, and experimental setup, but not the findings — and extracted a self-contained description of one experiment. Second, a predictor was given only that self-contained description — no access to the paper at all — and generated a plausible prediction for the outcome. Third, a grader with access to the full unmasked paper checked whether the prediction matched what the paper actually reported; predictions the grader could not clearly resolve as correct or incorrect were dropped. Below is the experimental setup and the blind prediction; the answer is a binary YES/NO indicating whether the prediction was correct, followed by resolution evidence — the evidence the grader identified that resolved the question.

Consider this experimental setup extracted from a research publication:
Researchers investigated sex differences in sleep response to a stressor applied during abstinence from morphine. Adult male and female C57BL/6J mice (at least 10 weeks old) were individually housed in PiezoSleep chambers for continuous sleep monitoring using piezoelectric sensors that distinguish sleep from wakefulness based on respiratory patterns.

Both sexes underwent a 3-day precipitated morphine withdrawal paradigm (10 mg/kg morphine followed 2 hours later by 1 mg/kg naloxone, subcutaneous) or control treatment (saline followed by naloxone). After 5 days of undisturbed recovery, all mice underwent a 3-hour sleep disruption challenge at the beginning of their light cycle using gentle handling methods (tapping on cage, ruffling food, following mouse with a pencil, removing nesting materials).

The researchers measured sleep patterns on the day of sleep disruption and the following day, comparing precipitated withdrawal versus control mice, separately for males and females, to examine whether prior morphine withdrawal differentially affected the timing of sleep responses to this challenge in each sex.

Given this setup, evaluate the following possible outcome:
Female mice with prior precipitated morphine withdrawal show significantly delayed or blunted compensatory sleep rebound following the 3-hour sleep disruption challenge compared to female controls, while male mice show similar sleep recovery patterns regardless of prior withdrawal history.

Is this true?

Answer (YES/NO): NO